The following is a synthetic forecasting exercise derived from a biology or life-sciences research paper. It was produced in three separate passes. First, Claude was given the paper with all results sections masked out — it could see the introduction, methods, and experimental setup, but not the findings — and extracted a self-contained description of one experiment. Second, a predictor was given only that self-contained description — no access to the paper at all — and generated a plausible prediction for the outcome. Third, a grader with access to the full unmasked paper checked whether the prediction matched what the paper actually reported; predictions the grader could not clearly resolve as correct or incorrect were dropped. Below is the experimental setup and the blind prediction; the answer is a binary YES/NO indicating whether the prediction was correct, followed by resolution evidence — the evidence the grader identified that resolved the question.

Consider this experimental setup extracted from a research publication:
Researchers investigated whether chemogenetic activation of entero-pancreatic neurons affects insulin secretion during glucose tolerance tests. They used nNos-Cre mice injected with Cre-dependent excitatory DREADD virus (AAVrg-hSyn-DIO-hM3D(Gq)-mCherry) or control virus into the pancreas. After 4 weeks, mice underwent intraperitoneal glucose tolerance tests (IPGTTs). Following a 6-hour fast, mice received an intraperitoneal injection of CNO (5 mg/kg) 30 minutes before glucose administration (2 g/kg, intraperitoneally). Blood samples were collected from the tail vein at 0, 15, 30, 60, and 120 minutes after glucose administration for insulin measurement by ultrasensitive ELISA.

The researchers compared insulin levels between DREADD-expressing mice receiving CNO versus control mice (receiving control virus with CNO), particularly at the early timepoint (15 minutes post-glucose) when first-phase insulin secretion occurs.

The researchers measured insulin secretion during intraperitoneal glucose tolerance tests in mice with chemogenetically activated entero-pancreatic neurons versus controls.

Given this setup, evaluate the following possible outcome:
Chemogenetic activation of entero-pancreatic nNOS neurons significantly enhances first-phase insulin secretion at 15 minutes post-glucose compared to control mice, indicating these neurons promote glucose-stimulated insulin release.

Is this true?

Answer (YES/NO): YES